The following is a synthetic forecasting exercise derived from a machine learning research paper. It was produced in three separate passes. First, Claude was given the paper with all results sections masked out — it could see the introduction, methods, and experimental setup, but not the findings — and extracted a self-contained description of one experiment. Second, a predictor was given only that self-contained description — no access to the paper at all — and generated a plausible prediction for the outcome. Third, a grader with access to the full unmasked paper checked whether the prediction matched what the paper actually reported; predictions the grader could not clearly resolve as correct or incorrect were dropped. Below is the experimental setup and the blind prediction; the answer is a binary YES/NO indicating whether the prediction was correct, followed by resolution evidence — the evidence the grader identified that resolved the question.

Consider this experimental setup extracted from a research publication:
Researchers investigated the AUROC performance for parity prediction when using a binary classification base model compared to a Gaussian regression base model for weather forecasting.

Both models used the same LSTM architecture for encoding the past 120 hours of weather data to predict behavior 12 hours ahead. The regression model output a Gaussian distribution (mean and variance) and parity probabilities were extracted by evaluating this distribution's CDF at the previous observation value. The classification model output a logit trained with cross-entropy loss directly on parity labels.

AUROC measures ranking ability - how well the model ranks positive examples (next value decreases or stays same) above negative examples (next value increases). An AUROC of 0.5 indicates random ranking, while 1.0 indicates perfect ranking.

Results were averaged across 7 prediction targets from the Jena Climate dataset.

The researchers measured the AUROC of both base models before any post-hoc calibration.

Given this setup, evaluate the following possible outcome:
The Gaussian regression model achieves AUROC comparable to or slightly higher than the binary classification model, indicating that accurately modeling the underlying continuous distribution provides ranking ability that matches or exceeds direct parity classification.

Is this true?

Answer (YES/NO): NO